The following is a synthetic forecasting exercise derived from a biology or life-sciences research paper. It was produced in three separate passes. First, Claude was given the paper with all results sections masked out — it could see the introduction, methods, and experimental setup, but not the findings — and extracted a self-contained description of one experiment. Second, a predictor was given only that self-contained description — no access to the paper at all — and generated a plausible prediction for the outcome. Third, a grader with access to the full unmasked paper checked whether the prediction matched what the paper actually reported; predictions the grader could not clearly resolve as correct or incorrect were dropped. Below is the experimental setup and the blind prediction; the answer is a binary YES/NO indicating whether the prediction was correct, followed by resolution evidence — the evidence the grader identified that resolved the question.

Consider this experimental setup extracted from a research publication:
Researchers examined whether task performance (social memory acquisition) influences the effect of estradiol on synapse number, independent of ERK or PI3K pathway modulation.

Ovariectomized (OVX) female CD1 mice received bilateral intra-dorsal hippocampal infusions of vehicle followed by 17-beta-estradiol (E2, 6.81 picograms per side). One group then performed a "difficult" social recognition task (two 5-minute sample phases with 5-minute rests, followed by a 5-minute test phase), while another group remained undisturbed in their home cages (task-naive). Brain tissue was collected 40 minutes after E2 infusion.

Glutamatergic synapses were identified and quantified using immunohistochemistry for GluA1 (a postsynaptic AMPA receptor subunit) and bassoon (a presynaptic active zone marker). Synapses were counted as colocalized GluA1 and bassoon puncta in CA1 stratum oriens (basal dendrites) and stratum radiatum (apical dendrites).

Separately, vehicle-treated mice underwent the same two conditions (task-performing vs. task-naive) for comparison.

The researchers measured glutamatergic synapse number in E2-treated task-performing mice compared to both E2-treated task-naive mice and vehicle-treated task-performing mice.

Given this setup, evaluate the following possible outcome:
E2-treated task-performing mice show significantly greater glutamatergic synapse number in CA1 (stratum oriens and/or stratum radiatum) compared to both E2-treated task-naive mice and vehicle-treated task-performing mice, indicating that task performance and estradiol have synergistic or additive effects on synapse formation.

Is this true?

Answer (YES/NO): YES